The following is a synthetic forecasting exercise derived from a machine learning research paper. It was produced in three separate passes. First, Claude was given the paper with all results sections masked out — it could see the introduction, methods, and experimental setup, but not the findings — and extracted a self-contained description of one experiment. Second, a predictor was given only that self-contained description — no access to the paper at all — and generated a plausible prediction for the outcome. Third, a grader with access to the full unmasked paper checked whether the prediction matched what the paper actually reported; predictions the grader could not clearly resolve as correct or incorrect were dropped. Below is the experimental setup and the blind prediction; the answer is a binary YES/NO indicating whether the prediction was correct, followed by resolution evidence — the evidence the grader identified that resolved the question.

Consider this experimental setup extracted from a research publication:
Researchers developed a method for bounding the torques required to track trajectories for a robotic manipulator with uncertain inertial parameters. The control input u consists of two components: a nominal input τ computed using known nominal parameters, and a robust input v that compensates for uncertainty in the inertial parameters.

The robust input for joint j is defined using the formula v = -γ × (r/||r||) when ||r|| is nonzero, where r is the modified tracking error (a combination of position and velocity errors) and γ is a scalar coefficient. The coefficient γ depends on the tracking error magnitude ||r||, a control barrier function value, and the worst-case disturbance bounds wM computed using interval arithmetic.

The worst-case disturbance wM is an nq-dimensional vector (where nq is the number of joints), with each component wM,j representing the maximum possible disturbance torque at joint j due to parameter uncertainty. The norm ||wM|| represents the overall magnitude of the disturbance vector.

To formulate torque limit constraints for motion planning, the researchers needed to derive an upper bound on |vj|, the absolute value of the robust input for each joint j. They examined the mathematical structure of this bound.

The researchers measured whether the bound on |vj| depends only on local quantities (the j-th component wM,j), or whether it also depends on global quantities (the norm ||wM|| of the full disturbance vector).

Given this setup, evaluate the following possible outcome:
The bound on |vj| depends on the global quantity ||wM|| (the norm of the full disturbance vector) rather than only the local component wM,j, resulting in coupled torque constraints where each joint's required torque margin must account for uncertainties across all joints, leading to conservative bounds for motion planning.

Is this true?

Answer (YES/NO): YES